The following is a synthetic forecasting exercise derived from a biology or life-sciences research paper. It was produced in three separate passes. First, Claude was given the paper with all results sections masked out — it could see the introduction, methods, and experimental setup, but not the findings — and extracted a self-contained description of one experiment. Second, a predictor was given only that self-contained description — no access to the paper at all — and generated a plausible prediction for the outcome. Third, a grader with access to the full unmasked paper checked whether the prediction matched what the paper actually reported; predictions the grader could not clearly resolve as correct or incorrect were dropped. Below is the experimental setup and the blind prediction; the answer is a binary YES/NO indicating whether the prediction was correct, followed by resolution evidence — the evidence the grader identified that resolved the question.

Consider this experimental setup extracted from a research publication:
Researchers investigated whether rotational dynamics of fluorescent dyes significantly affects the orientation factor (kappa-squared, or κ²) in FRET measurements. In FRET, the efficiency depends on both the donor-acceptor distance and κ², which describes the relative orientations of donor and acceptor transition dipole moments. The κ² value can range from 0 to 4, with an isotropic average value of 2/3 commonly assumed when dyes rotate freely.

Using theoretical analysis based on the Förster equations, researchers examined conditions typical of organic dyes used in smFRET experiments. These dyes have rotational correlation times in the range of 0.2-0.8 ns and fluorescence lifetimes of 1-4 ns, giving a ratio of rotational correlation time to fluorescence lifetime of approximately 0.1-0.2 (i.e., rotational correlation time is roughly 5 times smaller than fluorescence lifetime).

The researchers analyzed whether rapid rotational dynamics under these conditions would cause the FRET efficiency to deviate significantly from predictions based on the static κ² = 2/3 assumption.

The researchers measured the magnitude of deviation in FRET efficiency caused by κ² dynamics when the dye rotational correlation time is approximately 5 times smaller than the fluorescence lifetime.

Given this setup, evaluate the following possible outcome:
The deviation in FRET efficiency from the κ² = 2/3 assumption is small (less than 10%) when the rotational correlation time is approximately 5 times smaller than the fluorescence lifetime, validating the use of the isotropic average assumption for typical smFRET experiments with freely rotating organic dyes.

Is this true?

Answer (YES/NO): YES